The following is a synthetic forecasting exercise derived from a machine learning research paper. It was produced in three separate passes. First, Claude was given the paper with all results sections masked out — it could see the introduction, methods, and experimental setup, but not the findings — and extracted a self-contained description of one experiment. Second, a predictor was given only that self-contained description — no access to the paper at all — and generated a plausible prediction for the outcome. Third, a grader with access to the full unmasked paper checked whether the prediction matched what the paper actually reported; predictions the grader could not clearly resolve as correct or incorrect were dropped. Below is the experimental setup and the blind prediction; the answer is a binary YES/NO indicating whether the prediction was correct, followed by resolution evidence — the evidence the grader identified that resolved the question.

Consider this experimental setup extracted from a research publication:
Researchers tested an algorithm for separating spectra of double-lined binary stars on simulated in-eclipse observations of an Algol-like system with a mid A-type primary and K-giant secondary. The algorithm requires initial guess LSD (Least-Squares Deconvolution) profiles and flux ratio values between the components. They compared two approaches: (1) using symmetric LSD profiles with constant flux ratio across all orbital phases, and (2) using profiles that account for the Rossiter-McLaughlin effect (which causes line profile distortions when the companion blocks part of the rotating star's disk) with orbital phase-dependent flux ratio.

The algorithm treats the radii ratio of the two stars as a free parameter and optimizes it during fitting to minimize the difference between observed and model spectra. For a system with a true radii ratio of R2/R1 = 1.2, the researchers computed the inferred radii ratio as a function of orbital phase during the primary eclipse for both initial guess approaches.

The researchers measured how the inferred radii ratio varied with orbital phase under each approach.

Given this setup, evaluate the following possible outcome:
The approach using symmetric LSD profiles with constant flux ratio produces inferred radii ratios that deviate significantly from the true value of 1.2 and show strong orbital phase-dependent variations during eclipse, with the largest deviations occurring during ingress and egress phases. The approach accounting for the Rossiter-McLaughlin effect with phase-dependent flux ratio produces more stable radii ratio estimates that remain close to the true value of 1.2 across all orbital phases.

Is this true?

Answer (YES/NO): NO